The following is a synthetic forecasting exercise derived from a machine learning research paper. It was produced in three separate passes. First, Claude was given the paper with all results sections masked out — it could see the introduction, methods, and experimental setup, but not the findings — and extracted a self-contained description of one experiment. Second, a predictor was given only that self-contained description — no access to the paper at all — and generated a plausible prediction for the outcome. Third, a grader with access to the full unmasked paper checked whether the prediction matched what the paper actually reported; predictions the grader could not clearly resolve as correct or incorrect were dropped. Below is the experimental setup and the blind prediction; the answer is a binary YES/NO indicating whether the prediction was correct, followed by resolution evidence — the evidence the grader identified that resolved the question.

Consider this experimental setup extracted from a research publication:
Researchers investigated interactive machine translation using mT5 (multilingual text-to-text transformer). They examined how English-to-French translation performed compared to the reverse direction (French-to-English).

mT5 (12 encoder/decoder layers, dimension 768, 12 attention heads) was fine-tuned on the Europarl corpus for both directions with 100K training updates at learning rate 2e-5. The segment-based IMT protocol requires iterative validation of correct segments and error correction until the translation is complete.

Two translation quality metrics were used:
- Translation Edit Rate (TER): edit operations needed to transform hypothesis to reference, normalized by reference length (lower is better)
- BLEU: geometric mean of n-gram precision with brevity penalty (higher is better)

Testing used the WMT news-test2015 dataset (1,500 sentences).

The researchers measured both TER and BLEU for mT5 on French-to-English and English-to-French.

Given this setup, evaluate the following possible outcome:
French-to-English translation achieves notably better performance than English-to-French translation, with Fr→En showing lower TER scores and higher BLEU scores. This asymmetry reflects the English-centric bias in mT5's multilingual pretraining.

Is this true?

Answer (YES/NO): YES